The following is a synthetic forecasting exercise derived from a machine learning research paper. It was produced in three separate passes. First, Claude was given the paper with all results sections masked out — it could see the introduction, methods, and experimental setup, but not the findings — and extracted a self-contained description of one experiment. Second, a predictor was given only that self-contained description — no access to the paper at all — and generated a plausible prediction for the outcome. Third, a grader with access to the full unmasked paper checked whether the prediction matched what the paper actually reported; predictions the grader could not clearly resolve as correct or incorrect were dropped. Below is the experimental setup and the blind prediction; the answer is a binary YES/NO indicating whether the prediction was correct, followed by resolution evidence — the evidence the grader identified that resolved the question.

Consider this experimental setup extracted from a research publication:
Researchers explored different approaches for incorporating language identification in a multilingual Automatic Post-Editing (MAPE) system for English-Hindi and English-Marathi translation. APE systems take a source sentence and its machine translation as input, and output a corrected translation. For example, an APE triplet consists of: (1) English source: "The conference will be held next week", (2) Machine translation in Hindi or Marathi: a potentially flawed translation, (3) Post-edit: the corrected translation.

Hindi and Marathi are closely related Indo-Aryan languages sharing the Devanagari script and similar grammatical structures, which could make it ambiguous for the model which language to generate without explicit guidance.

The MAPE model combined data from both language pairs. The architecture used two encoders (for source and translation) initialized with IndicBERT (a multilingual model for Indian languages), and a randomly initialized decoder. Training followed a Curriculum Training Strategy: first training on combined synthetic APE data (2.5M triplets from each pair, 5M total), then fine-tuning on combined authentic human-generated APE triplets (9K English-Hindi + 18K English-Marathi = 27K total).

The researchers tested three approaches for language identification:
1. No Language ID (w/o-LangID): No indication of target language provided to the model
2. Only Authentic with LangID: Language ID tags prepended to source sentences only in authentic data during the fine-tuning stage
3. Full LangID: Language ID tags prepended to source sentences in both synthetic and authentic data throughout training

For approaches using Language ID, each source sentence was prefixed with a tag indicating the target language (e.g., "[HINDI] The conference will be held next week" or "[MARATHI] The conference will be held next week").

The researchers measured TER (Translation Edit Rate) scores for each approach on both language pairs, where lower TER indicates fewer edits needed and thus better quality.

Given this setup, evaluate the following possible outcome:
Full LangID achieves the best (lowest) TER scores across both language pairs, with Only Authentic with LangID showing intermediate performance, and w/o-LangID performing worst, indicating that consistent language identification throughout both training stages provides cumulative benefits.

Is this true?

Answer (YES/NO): YES